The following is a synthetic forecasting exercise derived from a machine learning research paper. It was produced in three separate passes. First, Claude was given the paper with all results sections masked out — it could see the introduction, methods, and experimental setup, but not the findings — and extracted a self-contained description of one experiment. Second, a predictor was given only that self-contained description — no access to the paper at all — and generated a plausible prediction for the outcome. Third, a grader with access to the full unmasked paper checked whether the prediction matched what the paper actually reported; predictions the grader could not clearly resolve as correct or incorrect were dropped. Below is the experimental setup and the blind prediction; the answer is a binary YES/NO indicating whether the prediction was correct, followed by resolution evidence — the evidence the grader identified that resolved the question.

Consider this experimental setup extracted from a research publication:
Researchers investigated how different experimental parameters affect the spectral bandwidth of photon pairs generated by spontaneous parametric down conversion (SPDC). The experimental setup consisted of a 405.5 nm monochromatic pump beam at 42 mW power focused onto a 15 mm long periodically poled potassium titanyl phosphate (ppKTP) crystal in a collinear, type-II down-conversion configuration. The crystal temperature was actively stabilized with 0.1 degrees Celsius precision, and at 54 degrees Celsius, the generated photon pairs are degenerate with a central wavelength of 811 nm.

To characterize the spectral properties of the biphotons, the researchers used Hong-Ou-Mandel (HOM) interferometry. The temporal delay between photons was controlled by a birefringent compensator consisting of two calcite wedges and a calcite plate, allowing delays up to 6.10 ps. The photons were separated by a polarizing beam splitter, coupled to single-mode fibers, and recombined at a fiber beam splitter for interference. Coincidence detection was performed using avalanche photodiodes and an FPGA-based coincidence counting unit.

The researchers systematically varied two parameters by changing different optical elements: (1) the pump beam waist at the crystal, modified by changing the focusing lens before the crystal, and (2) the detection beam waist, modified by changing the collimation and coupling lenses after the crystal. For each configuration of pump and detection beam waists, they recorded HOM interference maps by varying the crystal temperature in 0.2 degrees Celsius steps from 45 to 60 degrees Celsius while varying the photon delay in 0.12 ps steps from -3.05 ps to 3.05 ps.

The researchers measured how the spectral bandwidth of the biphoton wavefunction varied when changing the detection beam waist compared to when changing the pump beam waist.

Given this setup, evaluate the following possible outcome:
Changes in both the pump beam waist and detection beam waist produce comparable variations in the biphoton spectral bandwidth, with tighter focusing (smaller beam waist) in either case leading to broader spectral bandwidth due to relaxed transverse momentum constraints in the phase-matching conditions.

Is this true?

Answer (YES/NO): NO